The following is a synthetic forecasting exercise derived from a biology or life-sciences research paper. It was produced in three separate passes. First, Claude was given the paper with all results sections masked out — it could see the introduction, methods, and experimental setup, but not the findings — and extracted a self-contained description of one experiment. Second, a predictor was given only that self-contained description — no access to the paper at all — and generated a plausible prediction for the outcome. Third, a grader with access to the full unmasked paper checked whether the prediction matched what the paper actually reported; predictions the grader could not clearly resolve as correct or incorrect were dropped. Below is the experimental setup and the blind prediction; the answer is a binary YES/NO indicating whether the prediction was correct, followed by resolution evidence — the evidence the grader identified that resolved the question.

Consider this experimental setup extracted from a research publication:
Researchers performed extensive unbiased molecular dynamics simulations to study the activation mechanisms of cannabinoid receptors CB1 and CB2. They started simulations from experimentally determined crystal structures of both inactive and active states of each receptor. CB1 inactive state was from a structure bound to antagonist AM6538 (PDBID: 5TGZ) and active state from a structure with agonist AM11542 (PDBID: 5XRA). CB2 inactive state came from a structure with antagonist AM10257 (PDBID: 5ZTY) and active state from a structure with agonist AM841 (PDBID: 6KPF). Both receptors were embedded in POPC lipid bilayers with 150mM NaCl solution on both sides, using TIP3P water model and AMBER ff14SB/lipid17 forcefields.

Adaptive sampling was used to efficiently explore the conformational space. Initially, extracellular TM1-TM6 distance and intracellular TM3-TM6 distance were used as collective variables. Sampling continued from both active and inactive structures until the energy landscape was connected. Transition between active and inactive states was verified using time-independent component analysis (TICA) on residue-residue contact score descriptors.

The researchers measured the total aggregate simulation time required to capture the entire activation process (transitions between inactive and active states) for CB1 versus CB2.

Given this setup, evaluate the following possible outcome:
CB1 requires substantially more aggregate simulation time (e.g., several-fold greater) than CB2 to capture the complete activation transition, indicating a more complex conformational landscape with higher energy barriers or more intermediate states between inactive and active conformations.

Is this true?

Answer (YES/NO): NO